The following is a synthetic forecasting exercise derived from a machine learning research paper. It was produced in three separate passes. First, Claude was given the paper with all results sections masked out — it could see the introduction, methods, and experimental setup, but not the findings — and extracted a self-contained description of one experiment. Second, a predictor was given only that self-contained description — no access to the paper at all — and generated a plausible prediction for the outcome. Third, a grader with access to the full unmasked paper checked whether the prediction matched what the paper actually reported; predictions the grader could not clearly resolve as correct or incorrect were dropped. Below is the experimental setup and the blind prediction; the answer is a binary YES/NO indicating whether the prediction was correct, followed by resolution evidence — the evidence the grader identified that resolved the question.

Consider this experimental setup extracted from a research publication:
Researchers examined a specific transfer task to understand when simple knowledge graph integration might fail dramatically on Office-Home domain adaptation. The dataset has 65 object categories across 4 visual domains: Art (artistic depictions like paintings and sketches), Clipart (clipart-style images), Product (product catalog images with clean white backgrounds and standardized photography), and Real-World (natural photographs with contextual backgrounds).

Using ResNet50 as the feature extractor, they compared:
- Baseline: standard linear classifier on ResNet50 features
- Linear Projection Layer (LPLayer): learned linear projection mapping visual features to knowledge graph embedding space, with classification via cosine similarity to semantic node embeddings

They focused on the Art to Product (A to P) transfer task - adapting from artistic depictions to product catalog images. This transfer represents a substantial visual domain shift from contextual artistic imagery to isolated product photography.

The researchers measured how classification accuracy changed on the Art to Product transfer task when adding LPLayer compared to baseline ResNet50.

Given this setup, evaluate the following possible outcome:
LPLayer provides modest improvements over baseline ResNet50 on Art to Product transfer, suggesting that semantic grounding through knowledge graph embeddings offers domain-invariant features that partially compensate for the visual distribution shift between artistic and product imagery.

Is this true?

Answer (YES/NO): NO